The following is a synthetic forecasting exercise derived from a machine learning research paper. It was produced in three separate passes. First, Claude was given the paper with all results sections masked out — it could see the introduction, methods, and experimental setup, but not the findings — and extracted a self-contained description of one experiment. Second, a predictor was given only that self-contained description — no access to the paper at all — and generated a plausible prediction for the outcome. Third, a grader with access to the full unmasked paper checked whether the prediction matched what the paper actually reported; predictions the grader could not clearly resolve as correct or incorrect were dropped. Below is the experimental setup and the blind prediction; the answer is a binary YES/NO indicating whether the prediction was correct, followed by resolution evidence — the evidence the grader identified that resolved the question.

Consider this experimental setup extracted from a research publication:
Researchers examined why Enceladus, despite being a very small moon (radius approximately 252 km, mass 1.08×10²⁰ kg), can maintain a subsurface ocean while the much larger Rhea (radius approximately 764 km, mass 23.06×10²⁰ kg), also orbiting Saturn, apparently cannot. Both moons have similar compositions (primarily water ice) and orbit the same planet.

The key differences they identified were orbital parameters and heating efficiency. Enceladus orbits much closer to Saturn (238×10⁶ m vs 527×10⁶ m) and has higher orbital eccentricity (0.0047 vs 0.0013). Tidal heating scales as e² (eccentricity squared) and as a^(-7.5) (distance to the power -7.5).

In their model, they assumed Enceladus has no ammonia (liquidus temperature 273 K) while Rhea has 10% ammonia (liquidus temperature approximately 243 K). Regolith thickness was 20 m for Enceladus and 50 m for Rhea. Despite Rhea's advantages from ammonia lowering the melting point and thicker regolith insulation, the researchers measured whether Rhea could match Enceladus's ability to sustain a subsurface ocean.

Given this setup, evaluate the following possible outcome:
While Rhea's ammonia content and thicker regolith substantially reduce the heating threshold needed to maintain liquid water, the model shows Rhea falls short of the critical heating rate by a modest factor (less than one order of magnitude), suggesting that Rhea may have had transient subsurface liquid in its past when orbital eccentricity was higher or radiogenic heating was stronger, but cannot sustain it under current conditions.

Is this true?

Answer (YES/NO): YES